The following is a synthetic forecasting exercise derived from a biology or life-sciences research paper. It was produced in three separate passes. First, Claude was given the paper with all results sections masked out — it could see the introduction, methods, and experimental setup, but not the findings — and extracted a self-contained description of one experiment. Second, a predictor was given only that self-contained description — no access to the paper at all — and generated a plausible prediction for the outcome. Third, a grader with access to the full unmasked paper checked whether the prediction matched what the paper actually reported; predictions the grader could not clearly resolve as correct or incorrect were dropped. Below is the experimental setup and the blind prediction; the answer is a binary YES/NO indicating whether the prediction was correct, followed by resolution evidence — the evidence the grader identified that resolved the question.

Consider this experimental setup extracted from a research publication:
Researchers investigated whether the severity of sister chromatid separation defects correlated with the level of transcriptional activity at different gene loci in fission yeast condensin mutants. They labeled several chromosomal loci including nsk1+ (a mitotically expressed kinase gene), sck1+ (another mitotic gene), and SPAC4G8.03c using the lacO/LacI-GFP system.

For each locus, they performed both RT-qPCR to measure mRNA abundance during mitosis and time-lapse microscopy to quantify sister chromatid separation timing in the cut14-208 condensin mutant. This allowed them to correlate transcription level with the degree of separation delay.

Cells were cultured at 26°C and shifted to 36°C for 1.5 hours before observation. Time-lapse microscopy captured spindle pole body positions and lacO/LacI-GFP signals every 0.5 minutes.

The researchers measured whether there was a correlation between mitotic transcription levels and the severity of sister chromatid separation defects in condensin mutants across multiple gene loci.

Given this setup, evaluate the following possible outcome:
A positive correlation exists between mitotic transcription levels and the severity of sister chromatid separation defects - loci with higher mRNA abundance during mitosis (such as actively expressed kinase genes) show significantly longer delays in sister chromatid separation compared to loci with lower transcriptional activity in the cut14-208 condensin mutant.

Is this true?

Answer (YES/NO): NO